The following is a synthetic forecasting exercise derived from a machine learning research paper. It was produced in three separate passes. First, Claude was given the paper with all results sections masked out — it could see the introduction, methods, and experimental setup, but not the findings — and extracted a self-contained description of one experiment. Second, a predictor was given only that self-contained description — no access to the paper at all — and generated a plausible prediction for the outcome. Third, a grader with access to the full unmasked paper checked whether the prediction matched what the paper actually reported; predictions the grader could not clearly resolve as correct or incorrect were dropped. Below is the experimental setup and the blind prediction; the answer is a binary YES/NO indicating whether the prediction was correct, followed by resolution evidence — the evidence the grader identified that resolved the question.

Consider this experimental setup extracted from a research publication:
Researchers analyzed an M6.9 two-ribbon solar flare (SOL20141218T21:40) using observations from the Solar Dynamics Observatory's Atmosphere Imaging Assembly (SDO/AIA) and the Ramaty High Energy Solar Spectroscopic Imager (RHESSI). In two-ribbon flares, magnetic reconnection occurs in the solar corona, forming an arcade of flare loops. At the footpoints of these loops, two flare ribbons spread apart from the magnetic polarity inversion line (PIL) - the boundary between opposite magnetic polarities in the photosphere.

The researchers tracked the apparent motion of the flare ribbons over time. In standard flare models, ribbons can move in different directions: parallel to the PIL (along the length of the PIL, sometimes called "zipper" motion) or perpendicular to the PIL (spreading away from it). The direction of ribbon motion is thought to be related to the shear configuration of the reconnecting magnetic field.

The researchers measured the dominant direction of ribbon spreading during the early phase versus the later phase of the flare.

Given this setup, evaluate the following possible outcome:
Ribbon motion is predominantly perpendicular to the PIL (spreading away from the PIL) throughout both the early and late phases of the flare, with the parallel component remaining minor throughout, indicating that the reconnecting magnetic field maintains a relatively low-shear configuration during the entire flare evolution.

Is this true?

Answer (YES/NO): NO